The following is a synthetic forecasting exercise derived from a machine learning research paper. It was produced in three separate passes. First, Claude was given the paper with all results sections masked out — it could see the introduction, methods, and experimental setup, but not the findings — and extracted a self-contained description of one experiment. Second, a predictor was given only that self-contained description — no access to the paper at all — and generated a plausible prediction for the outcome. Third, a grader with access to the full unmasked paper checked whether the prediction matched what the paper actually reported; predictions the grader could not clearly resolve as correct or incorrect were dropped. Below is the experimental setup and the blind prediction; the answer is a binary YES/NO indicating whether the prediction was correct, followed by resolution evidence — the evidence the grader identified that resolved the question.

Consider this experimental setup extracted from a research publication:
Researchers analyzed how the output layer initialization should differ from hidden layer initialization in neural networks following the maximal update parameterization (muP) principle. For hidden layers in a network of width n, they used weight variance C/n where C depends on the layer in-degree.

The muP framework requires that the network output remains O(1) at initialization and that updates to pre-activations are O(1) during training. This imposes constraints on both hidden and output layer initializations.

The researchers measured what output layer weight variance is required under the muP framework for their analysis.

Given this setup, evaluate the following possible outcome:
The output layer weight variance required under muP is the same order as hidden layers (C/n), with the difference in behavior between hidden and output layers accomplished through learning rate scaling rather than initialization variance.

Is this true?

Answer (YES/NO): NO